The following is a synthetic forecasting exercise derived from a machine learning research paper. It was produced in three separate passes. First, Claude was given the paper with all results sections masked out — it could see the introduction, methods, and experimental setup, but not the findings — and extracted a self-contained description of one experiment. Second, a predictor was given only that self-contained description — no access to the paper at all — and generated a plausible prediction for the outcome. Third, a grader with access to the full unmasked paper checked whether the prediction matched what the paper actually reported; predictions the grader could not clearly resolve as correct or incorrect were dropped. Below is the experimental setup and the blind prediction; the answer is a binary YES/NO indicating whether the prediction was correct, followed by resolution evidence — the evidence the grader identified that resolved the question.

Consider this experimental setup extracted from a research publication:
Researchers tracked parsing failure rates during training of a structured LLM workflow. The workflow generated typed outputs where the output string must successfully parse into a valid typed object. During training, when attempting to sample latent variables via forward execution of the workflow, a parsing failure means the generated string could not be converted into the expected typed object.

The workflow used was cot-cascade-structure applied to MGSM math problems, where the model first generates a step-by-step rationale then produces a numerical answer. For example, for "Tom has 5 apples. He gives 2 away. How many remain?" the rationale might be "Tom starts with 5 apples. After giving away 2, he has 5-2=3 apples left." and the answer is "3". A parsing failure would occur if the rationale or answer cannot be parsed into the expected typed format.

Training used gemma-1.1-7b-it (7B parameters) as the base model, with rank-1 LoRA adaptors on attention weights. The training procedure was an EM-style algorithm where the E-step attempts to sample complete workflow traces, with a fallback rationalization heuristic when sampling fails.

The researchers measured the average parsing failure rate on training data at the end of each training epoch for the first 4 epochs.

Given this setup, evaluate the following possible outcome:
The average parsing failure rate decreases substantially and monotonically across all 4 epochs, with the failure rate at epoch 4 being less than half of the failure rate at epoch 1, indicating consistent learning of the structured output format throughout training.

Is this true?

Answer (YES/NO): NO